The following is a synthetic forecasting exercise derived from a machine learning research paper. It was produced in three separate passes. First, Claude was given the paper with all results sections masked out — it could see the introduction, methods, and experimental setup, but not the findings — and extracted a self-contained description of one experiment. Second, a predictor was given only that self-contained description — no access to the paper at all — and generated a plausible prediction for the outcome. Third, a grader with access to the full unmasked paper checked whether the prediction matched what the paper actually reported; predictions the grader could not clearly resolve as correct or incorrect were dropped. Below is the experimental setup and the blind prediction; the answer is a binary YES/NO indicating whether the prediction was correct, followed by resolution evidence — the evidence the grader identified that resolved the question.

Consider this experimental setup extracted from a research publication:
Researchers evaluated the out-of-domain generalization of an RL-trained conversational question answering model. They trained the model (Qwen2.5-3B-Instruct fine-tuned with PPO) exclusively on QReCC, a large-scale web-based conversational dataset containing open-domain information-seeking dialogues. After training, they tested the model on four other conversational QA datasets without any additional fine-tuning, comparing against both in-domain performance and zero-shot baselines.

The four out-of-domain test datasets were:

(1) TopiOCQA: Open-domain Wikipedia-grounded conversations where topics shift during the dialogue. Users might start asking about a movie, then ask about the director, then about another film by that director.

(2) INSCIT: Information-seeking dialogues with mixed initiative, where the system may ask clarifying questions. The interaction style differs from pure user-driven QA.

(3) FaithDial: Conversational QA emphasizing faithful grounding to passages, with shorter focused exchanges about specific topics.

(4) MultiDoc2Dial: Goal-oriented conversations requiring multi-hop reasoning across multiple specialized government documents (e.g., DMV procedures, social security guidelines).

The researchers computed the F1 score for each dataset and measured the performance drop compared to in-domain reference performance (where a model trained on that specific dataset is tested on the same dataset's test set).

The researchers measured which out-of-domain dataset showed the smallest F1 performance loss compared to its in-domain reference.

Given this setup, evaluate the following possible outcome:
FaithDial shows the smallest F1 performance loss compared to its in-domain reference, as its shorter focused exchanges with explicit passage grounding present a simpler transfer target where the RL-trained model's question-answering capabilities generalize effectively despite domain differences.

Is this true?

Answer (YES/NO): NO